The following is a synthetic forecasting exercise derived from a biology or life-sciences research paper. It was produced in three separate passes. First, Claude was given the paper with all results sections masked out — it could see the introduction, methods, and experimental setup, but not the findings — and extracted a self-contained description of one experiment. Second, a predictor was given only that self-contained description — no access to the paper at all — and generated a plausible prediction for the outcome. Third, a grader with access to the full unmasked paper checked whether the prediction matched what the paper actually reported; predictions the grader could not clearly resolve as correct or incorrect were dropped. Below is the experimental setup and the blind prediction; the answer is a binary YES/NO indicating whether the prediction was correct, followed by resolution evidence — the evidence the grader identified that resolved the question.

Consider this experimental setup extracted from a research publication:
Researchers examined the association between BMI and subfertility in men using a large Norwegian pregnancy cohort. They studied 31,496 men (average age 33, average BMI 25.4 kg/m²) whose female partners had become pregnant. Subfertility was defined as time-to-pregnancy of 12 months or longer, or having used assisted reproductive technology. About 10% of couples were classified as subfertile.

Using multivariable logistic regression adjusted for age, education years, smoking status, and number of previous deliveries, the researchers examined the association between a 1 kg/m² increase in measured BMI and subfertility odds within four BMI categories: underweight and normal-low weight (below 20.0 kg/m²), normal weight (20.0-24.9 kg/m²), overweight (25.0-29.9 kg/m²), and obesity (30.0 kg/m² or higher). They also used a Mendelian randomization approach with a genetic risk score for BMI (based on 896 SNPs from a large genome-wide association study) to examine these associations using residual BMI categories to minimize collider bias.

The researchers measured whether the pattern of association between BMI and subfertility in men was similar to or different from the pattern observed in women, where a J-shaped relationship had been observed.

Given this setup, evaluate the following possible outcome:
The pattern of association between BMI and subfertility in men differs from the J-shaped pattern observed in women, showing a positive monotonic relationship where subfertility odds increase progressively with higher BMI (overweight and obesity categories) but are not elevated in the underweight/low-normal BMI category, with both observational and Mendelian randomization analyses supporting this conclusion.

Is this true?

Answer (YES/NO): NO